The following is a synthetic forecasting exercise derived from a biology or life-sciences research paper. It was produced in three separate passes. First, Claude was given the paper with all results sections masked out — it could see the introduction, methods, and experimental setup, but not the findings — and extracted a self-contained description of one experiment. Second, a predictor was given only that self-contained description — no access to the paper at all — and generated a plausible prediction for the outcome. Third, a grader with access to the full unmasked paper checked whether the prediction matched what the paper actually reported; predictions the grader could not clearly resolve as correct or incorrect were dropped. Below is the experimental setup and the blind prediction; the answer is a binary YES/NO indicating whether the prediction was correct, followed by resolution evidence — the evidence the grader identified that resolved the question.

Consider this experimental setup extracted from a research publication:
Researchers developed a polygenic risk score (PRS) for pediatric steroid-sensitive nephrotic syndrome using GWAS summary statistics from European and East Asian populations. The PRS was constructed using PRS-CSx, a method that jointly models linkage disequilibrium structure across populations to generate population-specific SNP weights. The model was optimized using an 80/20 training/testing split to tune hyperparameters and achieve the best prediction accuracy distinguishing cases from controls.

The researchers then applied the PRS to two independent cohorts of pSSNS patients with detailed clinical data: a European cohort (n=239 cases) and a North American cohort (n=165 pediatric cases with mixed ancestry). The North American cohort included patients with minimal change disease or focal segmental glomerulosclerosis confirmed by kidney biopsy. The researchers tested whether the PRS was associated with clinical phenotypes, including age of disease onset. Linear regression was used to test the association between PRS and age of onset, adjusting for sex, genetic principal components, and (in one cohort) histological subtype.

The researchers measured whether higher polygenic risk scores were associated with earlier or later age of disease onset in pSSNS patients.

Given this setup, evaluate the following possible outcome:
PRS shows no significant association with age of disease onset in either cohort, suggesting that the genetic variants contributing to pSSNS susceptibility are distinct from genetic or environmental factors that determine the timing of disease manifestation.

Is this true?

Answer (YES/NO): NO